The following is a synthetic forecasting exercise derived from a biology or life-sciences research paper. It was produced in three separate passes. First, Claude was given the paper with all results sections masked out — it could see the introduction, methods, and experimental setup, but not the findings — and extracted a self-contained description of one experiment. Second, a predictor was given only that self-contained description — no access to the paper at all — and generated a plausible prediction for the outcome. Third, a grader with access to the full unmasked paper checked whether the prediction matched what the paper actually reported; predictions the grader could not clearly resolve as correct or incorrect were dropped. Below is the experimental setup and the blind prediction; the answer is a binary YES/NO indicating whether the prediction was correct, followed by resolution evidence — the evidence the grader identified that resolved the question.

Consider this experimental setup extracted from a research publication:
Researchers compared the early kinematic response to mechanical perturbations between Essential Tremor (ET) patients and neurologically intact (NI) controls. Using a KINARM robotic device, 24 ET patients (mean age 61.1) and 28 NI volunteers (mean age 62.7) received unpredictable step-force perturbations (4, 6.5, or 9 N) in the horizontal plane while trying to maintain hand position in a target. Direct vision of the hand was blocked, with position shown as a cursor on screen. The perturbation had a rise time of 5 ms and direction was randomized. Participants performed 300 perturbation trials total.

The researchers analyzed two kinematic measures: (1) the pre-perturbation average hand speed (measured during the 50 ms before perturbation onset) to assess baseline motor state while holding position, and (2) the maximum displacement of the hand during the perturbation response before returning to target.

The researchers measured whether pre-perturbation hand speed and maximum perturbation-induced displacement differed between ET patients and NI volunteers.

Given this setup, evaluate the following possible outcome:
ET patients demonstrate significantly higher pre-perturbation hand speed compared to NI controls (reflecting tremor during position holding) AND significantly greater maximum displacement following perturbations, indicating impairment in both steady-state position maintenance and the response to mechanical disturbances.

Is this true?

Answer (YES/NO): NO